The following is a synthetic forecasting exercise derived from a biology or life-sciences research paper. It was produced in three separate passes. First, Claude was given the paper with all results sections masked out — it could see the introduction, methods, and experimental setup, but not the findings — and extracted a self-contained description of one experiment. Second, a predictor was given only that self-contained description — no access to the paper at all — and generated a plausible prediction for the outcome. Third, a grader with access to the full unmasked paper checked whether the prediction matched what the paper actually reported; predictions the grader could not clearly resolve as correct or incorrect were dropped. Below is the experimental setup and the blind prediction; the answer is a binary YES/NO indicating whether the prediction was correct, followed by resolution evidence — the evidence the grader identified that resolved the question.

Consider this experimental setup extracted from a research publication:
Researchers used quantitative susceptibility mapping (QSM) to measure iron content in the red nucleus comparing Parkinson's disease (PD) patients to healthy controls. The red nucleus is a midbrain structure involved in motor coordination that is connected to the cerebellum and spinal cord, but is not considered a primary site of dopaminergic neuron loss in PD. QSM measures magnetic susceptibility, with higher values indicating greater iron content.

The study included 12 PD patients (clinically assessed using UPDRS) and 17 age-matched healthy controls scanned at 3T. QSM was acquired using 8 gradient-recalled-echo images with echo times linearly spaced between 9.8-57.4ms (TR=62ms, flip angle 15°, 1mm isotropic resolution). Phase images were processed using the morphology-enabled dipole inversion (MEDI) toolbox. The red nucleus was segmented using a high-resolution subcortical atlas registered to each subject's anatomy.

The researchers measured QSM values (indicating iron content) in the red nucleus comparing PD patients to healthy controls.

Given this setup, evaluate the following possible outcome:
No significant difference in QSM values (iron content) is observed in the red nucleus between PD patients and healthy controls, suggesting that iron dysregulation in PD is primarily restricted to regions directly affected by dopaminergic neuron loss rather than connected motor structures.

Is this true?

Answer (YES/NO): YES